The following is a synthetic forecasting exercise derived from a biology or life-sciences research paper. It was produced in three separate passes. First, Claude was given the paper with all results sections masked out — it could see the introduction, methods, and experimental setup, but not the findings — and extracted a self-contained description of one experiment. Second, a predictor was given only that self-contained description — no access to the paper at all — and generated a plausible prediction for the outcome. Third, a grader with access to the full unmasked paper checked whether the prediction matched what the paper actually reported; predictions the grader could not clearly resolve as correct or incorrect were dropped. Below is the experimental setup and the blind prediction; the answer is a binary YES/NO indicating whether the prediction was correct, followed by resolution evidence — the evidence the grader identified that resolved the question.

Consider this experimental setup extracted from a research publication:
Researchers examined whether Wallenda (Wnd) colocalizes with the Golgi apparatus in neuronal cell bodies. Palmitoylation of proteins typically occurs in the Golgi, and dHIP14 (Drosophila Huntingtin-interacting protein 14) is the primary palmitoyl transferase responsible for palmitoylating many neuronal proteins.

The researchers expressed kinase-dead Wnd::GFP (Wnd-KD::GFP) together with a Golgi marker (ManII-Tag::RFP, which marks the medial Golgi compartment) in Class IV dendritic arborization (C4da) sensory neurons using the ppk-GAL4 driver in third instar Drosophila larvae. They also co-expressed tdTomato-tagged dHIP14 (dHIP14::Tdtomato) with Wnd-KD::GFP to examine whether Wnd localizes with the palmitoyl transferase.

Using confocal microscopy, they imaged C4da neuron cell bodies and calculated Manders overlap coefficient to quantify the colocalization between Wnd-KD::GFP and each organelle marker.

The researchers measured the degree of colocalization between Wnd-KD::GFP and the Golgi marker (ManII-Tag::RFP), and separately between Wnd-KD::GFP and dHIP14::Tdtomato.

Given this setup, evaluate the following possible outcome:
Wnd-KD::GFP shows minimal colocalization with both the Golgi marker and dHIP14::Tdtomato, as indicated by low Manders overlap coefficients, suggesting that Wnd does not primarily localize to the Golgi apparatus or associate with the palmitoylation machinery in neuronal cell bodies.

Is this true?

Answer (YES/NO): NO